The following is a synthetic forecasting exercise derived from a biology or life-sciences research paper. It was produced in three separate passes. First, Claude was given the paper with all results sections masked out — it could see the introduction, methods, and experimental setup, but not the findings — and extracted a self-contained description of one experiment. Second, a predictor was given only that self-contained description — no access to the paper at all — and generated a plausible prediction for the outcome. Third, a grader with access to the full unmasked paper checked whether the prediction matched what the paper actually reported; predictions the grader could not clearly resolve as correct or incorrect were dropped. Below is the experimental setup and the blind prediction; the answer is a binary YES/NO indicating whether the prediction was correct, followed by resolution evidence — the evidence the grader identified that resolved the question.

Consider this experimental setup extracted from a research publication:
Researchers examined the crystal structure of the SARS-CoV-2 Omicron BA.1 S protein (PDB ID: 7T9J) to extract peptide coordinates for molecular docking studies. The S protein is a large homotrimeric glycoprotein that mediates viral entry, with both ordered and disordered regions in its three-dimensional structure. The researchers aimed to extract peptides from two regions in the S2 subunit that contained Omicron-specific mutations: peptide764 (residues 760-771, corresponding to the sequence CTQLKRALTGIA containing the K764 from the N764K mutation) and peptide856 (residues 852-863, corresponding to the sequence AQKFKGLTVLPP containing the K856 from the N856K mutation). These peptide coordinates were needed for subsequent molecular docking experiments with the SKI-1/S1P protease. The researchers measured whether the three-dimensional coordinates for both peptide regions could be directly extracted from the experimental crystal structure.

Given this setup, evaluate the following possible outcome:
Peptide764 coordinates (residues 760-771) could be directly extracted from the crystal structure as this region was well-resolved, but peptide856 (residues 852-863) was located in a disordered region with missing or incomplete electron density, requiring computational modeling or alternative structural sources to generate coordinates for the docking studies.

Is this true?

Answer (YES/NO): YES